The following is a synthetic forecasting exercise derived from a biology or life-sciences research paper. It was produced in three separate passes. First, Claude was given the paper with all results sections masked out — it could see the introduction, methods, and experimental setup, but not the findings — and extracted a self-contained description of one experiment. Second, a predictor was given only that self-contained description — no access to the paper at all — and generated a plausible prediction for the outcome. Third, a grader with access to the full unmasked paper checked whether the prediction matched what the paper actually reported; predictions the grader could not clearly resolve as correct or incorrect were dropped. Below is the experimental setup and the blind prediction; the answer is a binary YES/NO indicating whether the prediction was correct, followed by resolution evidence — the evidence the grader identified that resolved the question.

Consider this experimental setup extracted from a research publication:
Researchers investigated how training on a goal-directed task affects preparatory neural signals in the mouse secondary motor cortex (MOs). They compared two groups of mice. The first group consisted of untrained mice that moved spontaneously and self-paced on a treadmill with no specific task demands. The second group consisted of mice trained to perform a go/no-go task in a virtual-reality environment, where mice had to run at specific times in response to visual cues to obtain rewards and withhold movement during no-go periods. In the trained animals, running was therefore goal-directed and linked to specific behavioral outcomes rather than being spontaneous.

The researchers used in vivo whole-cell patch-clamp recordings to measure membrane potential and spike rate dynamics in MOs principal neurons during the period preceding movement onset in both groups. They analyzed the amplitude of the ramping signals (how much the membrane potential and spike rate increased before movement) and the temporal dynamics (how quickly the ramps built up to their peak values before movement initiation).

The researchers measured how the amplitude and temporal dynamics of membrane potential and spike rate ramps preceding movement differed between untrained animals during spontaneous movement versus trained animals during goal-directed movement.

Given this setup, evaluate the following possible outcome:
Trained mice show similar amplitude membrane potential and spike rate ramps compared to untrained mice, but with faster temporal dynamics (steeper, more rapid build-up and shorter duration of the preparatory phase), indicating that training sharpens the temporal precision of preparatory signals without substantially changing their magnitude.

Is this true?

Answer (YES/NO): NO